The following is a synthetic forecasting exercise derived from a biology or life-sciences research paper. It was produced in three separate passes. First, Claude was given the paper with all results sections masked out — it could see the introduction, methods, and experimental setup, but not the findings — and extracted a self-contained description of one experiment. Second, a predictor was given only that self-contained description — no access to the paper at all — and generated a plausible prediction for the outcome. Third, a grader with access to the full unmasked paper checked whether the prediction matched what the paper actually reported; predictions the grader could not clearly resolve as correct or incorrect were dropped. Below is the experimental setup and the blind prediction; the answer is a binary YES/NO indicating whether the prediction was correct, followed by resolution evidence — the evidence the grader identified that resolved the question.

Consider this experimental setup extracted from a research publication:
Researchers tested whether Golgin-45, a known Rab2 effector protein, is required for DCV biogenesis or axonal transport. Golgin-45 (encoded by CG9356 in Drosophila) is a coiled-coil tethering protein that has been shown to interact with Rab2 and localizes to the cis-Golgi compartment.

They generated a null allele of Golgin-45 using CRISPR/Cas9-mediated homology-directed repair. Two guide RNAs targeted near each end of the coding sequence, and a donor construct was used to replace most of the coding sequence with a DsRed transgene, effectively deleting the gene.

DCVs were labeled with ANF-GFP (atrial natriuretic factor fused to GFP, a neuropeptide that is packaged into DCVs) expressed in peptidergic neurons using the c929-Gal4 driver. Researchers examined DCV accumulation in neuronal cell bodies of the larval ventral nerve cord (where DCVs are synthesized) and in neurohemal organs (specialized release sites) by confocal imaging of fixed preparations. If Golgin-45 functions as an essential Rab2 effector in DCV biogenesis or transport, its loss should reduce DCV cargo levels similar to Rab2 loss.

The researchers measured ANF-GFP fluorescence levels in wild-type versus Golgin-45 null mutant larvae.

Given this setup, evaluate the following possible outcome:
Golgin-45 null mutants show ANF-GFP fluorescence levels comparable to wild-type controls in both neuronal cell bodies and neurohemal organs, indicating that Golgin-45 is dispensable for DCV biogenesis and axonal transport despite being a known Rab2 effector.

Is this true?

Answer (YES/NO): YES